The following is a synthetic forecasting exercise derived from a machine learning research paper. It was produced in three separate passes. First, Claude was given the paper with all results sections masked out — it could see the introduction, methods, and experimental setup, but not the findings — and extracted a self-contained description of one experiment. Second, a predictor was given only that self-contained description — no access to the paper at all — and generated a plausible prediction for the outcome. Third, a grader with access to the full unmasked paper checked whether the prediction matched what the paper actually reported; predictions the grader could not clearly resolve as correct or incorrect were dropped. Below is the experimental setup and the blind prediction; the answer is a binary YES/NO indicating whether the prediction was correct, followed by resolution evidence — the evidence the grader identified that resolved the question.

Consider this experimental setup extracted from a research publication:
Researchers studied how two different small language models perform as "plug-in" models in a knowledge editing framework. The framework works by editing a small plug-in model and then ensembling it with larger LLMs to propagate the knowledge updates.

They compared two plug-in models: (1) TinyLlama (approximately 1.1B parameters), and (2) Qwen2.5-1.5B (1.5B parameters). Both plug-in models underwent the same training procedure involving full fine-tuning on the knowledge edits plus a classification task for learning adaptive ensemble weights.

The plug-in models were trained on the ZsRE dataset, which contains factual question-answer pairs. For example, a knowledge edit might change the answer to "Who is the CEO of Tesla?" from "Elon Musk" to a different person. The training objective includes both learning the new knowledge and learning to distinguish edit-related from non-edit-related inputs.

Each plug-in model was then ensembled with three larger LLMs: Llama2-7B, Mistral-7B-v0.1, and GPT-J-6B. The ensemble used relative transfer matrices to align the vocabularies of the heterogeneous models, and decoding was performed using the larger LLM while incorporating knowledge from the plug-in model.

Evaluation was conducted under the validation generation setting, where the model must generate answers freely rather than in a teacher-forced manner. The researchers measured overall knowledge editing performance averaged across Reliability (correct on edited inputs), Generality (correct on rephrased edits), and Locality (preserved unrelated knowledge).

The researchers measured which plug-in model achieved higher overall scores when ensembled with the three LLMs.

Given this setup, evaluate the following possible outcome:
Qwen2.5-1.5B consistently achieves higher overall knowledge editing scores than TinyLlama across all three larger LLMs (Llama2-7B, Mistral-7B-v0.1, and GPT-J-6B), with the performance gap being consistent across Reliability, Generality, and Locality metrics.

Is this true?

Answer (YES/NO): NO